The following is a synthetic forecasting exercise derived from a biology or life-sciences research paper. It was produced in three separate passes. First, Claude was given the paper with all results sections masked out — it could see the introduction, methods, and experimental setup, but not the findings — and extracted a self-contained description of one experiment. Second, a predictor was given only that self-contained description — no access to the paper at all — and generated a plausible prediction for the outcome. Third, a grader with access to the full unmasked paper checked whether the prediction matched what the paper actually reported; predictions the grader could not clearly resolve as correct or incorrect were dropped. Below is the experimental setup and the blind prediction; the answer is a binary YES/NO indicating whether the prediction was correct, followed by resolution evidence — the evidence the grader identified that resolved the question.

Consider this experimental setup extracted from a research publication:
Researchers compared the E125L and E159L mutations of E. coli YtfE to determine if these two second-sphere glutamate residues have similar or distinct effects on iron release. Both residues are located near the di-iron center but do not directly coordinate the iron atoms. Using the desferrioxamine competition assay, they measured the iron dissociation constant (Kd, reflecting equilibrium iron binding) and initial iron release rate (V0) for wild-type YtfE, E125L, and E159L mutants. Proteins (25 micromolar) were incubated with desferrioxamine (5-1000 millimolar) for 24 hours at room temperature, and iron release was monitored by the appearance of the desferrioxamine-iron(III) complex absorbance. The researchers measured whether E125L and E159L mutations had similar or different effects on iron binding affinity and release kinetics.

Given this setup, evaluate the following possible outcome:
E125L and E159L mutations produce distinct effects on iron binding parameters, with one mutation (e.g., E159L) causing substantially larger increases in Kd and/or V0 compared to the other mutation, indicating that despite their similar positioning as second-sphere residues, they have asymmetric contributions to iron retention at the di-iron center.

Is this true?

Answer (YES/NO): NO